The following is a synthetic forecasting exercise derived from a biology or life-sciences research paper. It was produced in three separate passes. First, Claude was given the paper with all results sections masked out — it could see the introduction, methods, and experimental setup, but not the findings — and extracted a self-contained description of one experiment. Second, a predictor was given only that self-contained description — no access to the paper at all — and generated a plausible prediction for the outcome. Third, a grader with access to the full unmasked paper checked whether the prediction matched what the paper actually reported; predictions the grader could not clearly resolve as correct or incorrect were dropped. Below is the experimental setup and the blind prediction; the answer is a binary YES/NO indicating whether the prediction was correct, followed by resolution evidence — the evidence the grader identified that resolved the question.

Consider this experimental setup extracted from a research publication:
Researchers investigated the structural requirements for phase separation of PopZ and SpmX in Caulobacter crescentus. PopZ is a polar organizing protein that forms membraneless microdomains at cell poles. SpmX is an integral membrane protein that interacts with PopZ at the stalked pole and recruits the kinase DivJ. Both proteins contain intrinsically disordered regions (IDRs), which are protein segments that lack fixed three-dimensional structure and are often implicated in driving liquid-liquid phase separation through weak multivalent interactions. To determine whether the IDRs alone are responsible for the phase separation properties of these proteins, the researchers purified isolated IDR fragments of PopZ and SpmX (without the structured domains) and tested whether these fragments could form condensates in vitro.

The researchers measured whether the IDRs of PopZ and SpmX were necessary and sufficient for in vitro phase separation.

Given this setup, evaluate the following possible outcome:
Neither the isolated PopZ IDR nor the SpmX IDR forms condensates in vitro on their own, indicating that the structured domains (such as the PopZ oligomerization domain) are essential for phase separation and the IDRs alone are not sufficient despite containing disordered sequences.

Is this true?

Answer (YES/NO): NO